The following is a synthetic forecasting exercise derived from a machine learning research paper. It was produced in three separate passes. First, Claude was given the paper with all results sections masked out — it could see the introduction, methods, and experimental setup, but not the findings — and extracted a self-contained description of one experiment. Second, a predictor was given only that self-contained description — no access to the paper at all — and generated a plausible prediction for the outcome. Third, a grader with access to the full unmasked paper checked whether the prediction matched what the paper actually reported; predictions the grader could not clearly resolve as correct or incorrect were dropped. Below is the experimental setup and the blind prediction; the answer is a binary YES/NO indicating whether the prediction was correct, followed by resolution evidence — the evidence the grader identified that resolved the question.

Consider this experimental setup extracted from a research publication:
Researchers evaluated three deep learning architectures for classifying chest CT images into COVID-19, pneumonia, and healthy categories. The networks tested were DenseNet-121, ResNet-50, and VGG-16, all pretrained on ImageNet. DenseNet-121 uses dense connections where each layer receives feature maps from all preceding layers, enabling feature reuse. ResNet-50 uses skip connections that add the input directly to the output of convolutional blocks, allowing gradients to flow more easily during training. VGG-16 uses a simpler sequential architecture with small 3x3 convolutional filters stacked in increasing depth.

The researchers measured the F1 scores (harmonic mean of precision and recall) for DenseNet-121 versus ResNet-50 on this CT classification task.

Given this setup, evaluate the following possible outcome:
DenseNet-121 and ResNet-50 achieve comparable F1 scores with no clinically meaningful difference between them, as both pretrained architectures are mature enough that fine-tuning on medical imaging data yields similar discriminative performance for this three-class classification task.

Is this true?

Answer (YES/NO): NO